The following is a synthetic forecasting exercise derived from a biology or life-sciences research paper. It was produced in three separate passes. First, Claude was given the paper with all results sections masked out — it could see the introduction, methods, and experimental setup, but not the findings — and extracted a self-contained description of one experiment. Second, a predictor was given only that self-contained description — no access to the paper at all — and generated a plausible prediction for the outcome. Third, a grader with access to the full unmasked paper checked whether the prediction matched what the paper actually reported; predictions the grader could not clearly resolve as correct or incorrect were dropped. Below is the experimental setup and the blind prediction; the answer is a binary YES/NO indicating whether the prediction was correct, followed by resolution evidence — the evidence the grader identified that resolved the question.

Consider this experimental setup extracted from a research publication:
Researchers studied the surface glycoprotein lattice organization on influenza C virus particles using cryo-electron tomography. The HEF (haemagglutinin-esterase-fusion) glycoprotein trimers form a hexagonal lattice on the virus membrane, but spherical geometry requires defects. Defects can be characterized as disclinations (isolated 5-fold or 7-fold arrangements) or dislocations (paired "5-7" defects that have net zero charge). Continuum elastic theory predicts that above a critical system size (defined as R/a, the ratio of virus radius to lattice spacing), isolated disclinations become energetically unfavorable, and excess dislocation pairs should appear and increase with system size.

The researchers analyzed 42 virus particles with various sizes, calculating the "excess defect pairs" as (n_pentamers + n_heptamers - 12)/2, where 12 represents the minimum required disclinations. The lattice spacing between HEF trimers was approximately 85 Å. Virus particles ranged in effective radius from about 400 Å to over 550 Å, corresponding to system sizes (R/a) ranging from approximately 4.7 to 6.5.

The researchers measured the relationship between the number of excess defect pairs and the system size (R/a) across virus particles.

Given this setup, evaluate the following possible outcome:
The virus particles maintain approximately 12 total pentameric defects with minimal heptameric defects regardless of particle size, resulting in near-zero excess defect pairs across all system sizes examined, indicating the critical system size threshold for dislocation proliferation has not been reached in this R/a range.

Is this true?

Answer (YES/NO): NO